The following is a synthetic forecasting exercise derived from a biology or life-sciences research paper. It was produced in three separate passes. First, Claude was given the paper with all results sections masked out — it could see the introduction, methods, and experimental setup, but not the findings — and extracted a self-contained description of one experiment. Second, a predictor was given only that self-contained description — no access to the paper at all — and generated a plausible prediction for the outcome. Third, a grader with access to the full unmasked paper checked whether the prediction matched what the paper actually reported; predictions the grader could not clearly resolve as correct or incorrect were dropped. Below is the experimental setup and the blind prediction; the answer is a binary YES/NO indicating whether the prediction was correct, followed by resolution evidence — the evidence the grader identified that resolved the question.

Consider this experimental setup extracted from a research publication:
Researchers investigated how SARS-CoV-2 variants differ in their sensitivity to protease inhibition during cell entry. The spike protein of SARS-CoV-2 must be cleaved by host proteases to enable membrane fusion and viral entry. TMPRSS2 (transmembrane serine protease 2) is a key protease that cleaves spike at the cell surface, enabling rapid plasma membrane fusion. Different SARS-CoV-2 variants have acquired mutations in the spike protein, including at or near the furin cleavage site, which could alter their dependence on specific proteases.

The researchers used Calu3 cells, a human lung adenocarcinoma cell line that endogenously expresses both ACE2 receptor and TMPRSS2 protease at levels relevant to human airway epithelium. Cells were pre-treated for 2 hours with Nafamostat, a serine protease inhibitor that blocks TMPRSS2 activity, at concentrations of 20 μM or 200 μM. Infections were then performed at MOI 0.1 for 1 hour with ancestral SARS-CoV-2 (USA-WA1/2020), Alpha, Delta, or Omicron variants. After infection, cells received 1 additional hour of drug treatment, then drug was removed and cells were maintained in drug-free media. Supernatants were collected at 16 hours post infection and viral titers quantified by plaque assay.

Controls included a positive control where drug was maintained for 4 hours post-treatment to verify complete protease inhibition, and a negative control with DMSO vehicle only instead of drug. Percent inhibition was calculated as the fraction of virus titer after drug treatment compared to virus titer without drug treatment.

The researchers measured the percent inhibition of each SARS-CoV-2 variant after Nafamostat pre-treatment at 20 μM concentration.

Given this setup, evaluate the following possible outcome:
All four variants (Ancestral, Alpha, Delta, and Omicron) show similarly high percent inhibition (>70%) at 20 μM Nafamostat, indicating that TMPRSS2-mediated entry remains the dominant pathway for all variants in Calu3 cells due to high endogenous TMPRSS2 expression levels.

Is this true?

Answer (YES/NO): YES